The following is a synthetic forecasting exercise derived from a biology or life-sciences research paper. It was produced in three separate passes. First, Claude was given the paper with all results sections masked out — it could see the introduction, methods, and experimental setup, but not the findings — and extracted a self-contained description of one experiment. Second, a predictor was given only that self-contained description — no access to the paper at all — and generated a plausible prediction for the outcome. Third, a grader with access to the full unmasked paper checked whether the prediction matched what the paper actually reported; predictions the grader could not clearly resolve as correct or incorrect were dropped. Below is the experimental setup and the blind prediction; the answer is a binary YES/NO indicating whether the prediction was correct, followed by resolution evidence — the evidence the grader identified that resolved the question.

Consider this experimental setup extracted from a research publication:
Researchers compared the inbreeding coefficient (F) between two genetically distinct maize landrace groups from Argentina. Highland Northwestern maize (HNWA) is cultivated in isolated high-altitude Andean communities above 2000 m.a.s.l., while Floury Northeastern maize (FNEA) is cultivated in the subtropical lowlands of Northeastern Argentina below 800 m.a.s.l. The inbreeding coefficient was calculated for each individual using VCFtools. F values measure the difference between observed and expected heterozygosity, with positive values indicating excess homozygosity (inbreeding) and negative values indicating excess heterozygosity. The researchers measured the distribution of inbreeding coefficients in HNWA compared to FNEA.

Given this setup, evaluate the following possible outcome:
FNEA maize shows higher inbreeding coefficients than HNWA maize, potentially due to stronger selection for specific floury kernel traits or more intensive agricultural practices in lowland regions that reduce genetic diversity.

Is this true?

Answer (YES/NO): YES